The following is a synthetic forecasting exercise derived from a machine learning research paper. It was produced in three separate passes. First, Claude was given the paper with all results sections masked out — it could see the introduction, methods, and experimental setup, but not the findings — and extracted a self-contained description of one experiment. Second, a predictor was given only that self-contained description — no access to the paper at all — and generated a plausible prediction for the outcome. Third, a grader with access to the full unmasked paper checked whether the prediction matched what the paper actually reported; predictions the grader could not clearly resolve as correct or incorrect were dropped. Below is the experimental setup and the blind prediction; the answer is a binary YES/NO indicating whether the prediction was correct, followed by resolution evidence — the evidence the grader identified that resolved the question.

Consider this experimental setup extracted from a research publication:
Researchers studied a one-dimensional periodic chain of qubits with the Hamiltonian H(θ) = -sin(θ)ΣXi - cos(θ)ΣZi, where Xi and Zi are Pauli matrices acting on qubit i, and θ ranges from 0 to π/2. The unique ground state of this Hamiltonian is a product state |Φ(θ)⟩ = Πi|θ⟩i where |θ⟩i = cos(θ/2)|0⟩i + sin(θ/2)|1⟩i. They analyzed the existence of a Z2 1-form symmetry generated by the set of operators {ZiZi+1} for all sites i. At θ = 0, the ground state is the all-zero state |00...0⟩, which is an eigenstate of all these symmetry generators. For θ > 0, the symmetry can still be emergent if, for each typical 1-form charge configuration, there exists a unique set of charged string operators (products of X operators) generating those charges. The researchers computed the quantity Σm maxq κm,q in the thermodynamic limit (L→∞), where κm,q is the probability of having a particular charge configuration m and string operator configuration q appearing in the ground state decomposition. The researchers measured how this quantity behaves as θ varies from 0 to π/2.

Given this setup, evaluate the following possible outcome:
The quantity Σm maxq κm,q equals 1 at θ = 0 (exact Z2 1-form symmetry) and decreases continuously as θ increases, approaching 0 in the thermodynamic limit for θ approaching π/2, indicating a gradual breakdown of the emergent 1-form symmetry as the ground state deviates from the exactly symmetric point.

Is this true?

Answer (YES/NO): NO